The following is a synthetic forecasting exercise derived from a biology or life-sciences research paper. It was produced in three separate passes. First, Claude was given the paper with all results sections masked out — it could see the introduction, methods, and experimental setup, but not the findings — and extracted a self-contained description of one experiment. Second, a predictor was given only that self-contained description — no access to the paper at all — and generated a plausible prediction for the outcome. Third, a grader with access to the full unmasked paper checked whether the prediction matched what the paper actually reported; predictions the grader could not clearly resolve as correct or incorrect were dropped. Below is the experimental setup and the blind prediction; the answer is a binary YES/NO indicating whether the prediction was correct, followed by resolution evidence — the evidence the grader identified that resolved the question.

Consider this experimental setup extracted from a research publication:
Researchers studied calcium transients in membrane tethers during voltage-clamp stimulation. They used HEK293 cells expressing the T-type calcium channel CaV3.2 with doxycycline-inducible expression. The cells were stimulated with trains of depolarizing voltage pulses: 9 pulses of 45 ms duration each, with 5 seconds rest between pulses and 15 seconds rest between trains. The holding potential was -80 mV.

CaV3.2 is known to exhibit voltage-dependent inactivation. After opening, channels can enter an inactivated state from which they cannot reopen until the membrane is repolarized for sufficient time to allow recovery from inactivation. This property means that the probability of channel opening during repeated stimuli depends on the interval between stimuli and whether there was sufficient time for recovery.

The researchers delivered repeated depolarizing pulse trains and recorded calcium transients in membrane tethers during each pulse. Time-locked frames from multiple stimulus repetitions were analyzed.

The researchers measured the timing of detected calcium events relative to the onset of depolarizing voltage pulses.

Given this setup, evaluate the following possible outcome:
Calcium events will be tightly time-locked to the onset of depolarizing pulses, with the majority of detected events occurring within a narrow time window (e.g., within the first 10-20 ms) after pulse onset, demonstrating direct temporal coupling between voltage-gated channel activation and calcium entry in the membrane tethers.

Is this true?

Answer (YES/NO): NO